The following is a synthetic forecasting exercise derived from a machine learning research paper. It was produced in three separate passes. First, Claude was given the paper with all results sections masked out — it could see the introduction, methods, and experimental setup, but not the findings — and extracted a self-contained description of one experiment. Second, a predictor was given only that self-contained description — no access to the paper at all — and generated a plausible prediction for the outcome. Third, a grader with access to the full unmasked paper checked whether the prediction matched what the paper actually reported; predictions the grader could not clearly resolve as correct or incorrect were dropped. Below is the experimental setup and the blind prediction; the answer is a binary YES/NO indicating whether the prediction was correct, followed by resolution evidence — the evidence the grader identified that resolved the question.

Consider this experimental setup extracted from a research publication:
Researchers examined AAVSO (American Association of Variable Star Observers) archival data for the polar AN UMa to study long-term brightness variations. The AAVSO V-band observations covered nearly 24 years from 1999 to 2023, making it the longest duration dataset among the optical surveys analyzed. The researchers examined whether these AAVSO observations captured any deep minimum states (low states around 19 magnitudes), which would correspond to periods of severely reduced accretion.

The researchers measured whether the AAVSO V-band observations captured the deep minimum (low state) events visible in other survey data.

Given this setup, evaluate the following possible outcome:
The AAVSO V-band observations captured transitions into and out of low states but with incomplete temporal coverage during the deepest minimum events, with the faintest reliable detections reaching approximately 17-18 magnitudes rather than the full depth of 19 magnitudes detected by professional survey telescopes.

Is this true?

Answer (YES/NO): NO